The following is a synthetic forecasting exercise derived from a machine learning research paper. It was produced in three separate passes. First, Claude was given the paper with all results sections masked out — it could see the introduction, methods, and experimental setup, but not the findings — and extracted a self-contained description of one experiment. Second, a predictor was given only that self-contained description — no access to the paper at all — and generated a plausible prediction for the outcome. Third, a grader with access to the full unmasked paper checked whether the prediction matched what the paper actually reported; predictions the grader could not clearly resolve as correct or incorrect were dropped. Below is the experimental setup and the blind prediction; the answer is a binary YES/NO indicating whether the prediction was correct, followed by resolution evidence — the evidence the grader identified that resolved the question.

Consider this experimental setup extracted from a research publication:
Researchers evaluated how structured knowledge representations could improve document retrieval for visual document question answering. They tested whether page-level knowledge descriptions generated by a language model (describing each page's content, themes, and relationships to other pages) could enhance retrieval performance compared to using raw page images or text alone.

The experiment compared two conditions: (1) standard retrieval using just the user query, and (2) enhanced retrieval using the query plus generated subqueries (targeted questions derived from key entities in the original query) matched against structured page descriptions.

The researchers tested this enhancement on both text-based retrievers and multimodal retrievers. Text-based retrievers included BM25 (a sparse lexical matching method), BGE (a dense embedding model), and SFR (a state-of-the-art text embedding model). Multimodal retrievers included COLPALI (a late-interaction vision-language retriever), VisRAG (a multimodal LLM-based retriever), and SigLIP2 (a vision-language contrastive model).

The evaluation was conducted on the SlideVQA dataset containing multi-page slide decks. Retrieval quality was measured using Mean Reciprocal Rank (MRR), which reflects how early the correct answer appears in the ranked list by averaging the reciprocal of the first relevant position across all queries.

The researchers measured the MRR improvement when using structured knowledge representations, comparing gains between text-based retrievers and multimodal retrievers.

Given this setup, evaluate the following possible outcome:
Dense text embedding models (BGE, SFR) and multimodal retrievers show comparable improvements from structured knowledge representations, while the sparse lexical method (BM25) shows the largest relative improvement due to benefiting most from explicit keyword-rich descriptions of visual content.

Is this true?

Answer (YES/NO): NO